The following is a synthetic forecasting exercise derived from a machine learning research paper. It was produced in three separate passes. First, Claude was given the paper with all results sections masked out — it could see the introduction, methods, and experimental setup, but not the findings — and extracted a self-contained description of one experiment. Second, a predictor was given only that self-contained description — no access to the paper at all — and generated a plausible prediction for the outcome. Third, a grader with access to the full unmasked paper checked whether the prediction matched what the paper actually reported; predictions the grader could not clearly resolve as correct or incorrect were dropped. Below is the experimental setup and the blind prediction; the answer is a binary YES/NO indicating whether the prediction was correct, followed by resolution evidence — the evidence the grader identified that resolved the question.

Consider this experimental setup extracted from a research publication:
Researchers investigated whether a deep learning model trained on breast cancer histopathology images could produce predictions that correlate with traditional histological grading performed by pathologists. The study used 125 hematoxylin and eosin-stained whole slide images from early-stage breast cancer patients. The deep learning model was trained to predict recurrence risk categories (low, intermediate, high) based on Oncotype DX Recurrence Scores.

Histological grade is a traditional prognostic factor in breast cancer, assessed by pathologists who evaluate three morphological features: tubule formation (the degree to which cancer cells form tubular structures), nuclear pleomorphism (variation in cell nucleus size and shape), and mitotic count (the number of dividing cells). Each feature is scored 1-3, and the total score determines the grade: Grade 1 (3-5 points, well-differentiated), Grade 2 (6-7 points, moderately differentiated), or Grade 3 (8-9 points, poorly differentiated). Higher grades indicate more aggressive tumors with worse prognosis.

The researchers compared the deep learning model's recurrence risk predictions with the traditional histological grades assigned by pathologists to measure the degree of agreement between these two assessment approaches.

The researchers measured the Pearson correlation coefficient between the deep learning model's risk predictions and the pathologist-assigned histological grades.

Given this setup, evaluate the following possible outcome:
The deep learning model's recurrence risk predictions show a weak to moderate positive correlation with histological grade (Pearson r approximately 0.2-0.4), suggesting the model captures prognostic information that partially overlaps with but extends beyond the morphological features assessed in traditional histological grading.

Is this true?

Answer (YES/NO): NO